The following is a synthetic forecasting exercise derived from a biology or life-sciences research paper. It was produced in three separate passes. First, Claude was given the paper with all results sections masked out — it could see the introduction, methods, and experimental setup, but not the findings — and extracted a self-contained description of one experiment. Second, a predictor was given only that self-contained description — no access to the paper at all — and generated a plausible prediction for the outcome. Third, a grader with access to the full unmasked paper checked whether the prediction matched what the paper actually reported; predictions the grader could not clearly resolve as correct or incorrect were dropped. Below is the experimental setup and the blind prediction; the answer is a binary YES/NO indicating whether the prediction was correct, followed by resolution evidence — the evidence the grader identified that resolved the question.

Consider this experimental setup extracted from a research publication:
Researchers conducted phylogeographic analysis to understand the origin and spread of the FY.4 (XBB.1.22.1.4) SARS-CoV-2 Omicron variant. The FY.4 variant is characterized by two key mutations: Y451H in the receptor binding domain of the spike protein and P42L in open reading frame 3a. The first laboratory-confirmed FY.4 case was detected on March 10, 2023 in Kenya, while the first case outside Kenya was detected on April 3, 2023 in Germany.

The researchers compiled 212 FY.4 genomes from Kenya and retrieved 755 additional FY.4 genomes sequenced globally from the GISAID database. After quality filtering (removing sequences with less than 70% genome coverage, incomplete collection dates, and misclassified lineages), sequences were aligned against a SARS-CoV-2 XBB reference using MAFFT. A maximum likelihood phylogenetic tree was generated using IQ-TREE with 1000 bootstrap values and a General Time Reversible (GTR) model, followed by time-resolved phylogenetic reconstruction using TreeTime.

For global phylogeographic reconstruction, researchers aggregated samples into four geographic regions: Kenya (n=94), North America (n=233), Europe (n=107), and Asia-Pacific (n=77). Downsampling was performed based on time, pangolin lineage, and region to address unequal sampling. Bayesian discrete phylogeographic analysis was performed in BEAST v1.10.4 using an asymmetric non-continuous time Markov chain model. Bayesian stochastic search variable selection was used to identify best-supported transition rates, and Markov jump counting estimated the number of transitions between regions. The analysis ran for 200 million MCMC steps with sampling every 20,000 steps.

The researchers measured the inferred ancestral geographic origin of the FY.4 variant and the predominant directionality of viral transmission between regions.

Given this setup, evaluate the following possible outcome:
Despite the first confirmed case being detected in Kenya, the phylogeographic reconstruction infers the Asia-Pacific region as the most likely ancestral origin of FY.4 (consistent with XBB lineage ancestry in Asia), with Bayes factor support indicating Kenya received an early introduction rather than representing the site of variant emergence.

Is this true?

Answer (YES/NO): NO